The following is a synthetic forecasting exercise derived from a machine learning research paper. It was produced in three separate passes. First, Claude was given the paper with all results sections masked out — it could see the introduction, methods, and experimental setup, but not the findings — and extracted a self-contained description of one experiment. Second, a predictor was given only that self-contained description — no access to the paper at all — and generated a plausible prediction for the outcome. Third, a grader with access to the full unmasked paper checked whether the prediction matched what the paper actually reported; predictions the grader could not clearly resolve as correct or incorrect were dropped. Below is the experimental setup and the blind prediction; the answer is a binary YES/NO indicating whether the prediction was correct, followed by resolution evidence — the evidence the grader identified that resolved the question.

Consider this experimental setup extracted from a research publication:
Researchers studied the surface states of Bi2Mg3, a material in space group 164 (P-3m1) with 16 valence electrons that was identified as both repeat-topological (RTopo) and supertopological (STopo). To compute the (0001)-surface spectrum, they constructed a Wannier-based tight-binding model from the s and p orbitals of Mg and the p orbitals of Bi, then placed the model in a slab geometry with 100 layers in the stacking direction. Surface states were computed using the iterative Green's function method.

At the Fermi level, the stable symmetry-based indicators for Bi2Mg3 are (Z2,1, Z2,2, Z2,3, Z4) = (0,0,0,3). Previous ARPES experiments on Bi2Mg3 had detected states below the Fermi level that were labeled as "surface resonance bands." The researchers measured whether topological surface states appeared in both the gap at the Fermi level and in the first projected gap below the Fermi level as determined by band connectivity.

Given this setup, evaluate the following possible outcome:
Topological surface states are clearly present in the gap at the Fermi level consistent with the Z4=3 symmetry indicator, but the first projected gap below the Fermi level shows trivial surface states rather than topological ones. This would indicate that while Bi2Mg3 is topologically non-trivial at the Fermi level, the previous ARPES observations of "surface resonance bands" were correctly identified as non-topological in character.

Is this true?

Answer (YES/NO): NO